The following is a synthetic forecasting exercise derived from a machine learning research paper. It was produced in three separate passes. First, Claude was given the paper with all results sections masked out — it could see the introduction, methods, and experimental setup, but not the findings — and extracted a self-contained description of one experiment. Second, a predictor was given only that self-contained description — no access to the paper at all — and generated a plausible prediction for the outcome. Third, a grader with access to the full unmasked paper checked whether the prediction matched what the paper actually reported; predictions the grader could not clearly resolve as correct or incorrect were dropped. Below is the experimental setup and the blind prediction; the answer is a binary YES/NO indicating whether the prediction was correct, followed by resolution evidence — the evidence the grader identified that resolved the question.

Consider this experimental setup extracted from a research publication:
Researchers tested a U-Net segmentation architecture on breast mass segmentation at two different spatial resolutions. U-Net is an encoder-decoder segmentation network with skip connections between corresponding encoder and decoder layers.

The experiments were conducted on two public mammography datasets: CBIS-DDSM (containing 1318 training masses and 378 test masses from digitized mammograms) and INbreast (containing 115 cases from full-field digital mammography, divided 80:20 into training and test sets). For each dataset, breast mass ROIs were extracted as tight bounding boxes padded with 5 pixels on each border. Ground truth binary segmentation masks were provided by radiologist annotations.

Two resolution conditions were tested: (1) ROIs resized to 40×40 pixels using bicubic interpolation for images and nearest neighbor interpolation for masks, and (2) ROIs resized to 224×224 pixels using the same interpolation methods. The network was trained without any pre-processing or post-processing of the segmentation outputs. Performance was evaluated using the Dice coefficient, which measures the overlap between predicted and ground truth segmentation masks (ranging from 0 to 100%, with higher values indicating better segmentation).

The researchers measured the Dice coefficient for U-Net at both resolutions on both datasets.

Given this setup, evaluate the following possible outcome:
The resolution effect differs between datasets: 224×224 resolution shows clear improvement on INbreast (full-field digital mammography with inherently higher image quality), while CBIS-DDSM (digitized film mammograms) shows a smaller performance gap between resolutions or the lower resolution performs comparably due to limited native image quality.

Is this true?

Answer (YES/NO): NO